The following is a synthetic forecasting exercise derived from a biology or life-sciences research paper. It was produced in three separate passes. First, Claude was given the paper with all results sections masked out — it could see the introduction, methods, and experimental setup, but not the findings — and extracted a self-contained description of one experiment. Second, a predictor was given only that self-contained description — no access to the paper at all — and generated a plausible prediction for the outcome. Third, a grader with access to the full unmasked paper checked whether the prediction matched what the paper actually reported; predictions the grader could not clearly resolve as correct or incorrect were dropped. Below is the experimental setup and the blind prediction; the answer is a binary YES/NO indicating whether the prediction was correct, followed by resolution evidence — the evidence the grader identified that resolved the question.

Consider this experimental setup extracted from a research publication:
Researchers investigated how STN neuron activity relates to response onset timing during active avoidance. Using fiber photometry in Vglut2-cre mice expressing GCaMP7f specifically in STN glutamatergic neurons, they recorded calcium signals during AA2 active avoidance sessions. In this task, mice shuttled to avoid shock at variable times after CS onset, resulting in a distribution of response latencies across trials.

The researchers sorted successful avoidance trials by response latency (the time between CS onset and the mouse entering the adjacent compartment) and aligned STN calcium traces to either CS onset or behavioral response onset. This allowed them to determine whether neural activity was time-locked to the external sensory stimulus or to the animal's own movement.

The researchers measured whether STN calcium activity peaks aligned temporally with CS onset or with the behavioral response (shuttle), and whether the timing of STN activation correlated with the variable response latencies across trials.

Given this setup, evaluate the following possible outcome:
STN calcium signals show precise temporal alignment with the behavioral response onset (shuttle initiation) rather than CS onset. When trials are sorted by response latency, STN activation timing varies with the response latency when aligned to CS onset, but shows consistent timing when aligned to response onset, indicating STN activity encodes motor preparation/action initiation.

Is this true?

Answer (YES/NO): YES